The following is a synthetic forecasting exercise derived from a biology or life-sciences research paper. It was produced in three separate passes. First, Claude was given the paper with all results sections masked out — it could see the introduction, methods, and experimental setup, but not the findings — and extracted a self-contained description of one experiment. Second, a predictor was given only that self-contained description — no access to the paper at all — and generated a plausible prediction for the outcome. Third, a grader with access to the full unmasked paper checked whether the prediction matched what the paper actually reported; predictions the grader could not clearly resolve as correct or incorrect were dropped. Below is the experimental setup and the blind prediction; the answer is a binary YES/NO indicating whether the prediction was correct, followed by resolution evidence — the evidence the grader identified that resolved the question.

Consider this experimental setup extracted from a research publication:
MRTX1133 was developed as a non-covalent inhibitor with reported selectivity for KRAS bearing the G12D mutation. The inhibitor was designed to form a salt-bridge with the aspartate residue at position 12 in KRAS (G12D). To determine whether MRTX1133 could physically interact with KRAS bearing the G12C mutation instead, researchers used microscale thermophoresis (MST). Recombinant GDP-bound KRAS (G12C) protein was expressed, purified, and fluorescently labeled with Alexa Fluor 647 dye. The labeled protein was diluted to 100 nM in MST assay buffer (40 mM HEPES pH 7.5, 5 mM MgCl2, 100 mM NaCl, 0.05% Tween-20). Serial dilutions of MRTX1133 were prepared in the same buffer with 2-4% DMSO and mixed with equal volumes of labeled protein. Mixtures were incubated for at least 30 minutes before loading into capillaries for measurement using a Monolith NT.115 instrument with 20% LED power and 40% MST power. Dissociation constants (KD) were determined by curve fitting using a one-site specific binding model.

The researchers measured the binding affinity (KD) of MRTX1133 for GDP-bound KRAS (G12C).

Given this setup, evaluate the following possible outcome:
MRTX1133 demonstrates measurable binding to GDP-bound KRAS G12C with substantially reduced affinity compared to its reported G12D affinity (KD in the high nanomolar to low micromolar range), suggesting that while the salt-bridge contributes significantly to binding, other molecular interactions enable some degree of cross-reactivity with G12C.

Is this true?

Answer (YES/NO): NO